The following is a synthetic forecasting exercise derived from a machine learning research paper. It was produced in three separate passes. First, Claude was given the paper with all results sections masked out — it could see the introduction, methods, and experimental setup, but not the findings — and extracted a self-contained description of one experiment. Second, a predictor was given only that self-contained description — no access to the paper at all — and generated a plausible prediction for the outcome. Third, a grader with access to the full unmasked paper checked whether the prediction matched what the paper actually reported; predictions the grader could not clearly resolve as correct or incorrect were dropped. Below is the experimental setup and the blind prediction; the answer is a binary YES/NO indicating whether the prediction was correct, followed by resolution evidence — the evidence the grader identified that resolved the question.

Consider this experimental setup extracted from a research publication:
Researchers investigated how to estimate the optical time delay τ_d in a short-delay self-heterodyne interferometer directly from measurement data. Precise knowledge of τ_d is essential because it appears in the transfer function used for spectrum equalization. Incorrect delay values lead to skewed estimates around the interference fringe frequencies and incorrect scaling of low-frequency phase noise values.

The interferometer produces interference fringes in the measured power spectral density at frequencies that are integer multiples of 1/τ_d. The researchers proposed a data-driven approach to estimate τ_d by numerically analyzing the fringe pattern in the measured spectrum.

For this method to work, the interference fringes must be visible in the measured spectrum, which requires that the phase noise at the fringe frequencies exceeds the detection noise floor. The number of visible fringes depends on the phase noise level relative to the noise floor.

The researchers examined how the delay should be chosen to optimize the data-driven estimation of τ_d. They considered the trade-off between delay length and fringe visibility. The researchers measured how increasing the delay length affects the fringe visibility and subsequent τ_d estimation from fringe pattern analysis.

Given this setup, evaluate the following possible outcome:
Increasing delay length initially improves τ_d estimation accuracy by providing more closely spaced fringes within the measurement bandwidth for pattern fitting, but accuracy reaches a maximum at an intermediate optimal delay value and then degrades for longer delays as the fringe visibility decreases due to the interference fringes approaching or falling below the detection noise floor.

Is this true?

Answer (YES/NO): NO